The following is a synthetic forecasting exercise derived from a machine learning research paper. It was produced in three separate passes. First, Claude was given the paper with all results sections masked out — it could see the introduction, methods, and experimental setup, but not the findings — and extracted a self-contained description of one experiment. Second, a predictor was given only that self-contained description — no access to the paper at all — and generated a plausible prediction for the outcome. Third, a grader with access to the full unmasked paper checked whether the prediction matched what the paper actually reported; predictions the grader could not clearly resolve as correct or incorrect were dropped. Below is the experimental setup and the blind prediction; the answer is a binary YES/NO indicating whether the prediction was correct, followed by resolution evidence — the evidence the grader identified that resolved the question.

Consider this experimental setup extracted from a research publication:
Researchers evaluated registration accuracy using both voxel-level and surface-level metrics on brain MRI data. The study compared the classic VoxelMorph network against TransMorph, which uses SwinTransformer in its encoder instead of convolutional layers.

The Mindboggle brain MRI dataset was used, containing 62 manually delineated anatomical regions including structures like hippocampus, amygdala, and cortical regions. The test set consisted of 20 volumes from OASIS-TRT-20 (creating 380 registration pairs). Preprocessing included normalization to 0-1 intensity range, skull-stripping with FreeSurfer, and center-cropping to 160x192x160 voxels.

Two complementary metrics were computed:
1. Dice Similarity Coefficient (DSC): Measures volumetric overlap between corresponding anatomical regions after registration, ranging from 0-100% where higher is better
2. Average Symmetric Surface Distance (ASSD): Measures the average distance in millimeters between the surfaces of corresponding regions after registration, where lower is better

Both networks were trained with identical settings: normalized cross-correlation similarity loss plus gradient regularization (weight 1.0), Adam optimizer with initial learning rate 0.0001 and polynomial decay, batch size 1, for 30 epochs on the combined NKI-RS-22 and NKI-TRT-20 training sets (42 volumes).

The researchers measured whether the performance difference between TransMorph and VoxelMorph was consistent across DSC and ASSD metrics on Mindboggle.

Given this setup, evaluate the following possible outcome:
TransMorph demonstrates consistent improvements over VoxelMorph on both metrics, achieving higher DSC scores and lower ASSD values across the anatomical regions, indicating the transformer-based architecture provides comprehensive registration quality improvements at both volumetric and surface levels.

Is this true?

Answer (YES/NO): YES